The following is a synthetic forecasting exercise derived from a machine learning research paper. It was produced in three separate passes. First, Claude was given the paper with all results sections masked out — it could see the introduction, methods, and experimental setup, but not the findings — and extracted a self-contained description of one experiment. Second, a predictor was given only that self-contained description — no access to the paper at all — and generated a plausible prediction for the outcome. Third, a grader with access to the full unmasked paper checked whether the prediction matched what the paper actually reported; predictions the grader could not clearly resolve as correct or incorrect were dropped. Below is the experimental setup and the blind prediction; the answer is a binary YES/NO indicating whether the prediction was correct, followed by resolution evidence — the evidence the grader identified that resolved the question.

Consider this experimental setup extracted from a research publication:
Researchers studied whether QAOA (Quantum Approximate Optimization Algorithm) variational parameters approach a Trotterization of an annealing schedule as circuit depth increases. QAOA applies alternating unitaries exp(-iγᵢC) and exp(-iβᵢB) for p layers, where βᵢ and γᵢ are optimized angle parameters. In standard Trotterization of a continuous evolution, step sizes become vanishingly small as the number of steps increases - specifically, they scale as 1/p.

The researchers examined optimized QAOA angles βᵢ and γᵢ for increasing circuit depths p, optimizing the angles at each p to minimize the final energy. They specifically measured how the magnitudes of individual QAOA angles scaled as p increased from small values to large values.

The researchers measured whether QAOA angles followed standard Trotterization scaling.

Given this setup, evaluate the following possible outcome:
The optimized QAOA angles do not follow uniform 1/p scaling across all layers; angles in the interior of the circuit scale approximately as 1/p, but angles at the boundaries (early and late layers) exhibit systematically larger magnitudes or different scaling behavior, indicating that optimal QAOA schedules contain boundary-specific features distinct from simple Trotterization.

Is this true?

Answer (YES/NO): NO